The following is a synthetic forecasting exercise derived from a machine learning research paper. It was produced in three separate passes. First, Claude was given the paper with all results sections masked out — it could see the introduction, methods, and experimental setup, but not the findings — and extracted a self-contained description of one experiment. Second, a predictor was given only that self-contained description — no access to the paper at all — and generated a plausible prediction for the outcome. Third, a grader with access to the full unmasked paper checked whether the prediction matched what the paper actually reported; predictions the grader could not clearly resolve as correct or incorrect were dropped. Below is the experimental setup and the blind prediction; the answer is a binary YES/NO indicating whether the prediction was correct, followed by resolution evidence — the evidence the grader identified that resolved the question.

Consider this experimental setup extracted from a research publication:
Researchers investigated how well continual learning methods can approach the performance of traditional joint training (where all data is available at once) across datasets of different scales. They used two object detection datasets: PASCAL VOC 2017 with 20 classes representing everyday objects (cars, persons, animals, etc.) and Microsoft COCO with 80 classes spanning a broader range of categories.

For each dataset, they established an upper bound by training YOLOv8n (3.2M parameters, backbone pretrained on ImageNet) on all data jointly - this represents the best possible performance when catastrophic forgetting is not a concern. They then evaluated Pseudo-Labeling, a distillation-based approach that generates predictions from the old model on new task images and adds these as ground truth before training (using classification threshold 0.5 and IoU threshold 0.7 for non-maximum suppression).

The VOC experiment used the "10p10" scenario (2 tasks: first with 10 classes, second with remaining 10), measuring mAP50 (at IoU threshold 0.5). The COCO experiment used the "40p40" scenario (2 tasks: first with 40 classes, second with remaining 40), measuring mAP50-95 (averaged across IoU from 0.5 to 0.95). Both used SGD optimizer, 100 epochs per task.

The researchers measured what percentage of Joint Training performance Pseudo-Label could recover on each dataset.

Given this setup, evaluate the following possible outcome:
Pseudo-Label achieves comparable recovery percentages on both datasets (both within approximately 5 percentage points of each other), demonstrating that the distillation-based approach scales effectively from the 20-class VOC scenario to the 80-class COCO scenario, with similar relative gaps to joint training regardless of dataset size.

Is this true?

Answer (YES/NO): NO